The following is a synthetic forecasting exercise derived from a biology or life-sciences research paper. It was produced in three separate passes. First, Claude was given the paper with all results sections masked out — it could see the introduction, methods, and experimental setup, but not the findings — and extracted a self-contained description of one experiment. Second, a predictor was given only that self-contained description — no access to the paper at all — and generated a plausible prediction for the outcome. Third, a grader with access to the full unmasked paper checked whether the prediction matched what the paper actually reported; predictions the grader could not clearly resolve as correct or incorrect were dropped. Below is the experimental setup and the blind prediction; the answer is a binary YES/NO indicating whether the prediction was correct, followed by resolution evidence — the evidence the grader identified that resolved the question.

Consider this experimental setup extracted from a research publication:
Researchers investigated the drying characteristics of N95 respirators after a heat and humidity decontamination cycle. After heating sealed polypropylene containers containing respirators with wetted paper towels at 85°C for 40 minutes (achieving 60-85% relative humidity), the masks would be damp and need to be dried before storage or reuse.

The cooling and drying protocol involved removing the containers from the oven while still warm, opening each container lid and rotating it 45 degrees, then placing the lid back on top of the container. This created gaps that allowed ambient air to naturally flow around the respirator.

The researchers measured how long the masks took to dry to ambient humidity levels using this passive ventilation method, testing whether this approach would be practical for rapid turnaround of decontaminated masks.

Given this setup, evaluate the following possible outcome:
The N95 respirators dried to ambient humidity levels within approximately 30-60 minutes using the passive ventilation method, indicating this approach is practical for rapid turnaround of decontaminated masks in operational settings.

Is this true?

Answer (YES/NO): NO